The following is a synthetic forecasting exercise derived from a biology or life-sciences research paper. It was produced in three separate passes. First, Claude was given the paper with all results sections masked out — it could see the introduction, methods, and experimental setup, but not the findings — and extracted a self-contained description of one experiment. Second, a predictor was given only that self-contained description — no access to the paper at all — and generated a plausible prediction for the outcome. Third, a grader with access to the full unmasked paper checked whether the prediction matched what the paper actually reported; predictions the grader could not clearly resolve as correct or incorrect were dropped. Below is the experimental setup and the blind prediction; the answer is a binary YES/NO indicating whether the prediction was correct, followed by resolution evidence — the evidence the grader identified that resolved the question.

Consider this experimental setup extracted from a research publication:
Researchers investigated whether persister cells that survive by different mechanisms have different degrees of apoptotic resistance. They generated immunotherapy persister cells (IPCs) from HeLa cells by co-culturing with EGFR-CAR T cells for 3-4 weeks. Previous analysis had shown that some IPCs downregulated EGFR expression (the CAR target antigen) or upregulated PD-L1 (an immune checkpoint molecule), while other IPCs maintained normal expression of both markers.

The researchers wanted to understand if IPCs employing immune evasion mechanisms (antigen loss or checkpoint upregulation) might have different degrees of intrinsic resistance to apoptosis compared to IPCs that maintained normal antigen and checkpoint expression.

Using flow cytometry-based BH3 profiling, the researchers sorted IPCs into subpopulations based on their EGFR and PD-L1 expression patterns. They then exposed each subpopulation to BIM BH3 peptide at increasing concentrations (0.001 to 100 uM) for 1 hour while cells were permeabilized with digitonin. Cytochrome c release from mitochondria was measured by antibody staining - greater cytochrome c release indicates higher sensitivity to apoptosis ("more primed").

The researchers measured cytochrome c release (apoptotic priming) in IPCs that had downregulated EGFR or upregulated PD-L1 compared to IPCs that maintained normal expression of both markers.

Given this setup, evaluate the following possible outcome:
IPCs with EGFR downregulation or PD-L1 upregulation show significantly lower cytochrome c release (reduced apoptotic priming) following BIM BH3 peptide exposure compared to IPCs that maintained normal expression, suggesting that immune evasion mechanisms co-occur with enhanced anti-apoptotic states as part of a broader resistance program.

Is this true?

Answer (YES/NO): NO